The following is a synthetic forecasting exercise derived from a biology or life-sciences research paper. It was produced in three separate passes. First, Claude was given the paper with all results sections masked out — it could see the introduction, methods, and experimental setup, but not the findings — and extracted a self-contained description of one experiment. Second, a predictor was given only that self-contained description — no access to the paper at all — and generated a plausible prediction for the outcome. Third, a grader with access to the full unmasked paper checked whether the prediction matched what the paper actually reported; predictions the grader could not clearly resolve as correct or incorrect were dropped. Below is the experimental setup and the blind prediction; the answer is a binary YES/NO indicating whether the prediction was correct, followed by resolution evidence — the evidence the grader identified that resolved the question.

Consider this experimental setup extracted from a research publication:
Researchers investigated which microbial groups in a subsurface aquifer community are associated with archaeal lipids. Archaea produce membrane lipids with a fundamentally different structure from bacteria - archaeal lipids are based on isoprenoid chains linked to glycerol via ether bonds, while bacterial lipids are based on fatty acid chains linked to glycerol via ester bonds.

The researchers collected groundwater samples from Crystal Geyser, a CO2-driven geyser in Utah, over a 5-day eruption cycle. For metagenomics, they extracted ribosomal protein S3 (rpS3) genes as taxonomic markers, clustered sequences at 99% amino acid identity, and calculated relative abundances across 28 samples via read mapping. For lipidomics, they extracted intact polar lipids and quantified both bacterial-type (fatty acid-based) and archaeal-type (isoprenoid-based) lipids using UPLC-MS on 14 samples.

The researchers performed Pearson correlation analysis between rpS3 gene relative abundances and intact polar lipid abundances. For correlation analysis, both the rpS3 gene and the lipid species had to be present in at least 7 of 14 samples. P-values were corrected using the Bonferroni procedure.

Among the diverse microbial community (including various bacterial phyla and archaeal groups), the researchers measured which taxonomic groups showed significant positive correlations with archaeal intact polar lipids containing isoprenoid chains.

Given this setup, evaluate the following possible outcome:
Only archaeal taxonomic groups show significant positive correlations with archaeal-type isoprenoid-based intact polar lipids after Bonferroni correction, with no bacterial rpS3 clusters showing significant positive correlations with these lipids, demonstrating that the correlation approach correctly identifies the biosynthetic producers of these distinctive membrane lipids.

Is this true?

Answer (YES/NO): YES